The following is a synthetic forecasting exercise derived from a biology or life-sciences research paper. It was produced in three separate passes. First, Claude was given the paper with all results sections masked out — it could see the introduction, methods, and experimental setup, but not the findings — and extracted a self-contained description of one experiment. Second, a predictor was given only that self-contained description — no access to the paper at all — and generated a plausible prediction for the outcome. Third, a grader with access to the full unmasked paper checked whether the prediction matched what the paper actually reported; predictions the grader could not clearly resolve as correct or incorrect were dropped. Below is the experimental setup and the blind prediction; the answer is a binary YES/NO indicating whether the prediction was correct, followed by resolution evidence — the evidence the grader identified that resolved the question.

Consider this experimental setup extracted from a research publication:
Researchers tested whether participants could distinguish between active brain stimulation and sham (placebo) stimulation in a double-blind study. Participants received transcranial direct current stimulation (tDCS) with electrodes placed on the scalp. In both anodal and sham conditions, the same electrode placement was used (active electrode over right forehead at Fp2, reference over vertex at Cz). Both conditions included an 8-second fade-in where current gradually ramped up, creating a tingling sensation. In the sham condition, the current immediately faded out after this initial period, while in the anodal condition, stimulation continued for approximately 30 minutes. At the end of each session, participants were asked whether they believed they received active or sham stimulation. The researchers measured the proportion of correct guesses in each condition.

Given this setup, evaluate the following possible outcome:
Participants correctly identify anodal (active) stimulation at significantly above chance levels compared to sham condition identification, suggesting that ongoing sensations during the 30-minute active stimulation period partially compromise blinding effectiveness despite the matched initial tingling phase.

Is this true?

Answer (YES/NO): NO